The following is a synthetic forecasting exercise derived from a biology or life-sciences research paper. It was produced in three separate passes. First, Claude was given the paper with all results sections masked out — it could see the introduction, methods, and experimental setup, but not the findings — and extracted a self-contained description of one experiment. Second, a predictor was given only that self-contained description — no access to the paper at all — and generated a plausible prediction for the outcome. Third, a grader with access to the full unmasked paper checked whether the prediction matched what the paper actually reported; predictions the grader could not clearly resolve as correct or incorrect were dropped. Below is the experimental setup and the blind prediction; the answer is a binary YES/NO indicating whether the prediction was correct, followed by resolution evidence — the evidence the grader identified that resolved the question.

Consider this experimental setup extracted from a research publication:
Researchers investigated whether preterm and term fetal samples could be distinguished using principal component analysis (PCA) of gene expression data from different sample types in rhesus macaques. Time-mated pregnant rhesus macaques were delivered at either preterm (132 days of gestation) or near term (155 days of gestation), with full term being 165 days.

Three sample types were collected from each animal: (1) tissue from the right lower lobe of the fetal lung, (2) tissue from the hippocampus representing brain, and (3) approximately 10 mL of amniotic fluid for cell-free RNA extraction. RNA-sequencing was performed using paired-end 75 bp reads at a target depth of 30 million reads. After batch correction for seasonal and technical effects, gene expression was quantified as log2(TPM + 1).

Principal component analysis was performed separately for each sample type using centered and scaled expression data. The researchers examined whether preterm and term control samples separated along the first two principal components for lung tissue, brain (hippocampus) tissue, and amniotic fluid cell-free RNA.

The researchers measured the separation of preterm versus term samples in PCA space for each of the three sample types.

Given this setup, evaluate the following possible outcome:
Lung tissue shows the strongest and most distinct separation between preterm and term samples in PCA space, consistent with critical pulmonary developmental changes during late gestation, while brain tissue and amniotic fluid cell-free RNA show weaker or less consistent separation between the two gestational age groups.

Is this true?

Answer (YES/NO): NO